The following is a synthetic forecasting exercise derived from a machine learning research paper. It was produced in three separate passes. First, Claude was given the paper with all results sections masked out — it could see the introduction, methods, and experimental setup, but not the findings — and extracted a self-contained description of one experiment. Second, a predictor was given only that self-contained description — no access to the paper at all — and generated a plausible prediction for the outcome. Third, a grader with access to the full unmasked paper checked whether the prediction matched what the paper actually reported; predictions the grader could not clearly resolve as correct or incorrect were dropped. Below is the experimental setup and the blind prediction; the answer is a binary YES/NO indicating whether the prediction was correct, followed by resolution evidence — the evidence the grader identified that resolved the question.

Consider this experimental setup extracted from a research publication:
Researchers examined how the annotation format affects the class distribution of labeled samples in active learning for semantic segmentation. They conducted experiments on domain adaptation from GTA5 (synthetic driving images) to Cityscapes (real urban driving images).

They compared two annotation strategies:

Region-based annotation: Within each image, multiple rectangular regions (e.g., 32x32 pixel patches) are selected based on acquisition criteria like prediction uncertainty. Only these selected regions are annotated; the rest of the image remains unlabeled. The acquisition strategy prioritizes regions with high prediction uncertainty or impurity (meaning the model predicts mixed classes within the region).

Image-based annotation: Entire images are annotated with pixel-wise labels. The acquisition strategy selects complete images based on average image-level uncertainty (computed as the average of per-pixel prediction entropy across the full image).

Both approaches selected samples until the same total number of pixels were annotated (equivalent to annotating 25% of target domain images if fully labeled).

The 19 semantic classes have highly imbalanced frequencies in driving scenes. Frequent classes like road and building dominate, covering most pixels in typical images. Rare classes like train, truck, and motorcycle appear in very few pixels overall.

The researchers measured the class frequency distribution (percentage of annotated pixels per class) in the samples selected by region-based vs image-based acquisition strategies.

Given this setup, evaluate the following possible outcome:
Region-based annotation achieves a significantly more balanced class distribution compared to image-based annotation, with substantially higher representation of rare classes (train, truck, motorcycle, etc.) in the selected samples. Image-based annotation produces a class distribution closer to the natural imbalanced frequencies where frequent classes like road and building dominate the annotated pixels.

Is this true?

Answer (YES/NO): NO